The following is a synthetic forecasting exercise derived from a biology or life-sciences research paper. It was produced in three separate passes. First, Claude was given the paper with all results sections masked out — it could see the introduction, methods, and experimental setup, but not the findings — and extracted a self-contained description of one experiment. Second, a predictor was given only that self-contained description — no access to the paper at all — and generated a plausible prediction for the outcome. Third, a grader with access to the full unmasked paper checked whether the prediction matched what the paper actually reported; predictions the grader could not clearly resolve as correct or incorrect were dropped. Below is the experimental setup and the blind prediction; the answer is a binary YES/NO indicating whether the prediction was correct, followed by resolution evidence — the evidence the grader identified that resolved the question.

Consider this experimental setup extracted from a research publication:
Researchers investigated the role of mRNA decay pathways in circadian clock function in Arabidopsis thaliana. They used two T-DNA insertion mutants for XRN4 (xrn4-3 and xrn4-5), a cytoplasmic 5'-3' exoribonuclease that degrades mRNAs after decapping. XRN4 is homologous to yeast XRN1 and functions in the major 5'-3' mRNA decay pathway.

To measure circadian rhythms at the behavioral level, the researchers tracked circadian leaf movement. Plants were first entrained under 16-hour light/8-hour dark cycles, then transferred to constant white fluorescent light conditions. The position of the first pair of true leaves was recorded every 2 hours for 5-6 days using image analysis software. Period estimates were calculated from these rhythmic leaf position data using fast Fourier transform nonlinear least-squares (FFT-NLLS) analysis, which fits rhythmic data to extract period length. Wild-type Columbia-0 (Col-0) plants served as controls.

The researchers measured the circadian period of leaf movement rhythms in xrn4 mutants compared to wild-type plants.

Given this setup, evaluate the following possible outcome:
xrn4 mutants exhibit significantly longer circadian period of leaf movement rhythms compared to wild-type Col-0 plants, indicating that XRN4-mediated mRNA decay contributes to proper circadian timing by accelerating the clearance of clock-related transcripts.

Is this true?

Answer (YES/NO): YES